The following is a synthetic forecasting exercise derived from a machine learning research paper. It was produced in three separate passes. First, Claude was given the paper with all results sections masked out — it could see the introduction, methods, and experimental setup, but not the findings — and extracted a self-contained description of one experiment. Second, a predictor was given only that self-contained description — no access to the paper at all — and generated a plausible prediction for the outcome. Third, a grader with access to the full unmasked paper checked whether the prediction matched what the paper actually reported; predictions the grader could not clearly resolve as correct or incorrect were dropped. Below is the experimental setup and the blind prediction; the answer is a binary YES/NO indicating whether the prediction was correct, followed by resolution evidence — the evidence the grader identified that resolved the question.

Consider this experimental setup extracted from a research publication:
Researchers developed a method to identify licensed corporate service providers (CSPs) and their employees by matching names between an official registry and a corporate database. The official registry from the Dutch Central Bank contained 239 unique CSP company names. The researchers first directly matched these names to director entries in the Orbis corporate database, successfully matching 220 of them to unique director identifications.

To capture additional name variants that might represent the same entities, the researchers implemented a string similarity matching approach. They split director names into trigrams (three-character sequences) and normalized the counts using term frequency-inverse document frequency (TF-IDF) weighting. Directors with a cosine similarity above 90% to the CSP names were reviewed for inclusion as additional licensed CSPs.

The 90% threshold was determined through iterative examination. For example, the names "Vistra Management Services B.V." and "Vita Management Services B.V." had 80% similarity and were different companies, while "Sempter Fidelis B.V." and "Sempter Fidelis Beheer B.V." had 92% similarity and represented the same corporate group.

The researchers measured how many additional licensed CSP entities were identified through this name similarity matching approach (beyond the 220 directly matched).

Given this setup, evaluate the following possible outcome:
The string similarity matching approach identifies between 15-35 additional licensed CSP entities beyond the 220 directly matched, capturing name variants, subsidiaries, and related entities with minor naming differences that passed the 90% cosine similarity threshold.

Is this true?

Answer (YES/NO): NO